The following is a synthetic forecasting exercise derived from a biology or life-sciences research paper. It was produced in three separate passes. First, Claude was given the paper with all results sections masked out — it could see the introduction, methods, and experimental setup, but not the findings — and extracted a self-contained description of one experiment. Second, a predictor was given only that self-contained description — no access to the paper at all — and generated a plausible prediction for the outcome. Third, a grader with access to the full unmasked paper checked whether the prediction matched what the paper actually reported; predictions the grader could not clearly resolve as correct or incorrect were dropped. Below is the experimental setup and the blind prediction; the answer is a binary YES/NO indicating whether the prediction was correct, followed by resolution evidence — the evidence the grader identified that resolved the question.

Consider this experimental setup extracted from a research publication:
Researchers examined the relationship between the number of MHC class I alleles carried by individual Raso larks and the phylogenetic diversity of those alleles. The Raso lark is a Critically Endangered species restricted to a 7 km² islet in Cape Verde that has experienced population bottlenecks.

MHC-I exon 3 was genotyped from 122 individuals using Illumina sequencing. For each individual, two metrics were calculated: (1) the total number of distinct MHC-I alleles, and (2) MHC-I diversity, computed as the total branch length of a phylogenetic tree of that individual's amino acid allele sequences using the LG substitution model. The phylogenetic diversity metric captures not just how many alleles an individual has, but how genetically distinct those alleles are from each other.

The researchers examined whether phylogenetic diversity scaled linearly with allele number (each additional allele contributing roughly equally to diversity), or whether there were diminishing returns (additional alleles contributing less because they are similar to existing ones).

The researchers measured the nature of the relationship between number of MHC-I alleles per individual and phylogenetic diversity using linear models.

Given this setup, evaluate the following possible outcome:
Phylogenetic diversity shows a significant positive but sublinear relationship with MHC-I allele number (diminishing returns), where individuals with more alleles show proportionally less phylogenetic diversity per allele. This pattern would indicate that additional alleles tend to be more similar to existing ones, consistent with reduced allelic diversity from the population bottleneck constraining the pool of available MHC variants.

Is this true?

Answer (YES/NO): NO